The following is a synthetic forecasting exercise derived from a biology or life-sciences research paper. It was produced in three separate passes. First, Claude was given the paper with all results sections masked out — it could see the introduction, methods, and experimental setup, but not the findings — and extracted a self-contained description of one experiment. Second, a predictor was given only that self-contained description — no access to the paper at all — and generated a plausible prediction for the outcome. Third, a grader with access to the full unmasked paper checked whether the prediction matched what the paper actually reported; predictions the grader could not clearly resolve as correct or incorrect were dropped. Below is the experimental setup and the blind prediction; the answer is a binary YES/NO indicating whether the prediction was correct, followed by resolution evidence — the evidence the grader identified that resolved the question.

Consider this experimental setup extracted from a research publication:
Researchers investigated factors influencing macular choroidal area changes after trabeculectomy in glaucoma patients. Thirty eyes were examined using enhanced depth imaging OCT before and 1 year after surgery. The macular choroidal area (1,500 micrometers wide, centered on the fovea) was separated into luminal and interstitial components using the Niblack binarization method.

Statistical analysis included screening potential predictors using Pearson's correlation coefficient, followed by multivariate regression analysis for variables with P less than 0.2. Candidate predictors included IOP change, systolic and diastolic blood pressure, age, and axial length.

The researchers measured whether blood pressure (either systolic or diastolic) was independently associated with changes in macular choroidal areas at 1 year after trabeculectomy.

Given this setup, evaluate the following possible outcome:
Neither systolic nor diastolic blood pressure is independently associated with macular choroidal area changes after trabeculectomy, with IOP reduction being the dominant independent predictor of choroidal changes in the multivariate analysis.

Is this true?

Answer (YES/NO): NO